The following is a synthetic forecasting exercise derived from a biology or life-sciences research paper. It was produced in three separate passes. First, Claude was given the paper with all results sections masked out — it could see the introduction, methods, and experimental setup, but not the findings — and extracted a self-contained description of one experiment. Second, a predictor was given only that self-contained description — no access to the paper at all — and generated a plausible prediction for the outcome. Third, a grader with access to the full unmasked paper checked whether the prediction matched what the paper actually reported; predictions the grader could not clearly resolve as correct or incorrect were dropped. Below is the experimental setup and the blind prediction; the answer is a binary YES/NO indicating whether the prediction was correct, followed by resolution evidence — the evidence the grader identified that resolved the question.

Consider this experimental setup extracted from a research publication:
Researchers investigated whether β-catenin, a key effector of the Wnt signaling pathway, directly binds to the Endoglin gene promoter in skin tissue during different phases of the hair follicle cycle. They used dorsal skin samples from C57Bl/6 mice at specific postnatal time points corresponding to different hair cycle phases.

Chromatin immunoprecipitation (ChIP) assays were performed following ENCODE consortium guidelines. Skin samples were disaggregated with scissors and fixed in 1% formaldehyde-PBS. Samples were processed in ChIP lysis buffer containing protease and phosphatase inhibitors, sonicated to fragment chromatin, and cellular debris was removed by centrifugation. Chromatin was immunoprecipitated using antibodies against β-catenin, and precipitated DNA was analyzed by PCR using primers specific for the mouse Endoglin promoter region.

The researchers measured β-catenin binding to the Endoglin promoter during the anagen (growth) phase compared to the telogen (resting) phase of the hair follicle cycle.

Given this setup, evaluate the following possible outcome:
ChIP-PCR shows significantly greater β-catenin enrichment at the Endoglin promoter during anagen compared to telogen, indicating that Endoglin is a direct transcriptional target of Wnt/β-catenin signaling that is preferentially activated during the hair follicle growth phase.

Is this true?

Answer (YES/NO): NO